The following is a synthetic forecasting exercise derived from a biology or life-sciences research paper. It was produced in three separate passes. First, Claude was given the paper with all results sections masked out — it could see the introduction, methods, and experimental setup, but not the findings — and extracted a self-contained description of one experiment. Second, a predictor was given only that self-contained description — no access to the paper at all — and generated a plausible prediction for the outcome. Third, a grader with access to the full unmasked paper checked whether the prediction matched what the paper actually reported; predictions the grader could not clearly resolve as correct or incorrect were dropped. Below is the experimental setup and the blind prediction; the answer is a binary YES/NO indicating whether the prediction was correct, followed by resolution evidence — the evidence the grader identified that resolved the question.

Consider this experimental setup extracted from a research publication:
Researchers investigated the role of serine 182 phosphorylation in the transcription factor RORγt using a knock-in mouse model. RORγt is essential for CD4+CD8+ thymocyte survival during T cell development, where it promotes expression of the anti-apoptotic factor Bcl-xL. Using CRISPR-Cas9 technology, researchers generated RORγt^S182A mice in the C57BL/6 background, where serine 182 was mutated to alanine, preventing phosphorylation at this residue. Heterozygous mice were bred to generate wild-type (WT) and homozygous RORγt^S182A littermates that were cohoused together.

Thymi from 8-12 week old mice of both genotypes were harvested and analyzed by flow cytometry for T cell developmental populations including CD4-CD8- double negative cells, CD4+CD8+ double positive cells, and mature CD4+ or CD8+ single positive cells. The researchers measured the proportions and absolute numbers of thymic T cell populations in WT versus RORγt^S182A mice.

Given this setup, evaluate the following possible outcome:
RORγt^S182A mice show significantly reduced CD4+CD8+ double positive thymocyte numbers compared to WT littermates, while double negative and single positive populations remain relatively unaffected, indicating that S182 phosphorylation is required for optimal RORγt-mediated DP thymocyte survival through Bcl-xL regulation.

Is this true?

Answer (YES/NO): NO